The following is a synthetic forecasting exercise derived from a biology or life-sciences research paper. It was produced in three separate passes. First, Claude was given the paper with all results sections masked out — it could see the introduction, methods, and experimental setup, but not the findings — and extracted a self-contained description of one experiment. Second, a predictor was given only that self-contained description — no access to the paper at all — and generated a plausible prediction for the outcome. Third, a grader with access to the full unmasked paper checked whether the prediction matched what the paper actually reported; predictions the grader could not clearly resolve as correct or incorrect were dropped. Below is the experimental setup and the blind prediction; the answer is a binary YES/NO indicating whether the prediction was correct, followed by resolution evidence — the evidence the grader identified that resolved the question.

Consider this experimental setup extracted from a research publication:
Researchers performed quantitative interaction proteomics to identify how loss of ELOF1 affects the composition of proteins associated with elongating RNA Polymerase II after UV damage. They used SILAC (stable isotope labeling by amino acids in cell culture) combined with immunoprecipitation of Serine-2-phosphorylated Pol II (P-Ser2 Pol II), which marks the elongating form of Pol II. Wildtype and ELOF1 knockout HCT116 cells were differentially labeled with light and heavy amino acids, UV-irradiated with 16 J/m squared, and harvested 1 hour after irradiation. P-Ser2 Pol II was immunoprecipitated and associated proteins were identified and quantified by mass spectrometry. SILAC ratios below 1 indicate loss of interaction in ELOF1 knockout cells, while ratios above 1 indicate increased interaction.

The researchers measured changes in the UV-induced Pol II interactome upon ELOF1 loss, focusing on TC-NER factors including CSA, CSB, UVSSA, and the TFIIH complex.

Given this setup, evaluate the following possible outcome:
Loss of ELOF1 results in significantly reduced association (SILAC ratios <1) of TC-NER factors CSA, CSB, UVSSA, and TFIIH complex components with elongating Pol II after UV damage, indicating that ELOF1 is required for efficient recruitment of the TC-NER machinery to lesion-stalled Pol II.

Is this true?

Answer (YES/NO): NO